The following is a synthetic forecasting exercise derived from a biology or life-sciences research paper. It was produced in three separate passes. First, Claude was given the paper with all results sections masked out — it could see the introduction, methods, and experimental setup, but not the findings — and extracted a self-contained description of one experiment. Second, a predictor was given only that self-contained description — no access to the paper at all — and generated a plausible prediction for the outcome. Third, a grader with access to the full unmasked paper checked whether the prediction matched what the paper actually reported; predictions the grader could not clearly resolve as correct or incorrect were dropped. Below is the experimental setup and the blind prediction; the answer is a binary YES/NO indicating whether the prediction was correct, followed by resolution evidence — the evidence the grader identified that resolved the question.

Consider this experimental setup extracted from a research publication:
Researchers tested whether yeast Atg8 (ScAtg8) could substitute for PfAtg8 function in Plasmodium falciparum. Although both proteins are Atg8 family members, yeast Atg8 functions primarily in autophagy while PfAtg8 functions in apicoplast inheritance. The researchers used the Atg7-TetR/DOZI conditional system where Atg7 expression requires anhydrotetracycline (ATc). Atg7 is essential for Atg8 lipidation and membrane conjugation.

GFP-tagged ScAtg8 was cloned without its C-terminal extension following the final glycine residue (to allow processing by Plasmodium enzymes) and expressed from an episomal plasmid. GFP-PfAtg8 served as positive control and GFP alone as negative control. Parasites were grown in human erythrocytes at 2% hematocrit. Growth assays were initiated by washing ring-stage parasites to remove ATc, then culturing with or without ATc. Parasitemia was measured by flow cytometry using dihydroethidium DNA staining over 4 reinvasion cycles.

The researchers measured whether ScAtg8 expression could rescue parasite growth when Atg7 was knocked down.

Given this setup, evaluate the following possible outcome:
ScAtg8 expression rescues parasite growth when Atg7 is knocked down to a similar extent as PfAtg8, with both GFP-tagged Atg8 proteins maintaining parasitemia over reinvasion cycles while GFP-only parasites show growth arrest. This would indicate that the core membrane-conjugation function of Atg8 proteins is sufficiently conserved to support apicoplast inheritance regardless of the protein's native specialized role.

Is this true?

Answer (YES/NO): NO